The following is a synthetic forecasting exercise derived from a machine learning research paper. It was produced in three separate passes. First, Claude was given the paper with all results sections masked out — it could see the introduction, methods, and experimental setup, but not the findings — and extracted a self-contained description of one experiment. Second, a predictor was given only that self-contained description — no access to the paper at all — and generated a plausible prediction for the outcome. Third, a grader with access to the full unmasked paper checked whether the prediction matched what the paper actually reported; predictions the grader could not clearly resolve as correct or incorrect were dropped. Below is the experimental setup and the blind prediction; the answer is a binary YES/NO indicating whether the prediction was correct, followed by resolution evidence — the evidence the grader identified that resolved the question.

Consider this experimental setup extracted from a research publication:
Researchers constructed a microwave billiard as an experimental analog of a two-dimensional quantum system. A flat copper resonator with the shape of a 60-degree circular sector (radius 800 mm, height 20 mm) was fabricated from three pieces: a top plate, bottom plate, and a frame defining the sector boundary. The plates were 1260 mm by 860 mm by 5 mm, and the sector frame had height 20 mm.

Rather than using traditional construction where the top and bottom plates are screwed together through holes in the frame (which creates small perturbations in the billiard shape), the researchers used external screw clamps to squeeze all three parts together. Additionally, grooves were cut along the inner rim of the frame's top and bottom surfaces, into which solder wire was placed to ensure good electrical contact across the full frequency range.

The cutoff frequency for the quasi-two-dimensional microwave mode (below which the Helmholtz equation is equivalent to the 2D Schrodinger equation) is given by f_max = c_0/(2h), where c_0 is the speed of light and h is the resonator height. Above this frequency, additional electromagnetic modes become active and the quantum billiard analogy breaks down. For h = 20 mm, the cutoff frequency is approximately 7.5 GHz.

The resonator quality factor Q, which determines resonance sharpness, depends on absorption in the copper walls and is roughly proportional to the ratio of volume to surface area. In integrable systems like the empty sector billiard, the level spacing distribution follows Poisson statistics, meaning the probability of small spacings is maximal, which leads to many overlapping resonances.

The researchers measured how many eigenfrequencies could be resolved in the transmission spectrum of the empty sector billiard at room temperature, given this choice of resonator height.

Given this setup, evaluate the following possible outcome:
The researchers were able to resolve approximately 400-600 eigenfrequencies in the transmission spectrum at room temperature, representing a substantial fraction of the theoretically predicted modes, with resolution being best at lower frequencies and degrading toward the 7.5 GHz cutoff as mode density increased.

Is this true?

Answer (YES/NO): NO